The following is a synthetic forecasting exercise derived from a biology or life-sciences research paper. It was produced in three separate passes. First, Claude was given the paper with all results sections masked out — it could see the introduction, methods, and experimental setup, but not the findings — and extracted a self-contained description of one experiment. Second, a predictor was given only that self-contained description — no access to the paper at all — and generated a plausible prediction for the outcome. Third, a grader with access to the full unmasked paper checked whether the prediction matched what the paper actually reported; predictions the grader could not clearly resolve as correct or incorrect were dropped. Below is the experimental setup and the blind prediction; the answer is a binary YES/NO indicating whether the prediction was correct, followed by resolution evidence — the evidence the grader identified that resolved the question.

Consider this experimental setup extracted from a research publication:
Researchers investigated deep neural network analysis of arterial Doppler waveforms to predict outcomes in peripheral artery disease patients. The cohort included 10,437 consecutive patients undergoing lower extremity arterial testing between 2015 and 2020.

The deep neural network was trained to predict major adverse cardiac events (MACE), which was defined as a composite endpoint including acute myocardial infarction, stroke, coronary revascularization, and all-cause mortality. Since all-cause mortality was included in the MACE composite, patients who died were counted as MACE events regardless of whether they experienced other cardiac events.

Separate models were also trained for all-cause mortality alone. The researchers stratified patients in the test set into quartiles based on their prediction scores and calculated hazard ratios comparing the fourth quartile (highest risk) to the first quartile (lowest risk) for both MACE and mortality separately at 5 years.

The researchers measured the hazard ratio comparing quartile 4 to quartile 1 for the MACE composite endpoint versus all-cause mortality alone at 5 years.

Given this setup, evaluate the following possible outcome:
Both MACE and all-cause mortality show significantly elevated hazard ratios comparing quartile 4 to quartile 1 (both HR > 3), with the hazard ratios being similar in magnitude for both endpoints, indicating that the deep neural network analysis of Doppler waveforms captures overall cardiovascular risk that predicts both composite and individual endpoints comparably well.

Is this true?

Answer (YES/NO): NO